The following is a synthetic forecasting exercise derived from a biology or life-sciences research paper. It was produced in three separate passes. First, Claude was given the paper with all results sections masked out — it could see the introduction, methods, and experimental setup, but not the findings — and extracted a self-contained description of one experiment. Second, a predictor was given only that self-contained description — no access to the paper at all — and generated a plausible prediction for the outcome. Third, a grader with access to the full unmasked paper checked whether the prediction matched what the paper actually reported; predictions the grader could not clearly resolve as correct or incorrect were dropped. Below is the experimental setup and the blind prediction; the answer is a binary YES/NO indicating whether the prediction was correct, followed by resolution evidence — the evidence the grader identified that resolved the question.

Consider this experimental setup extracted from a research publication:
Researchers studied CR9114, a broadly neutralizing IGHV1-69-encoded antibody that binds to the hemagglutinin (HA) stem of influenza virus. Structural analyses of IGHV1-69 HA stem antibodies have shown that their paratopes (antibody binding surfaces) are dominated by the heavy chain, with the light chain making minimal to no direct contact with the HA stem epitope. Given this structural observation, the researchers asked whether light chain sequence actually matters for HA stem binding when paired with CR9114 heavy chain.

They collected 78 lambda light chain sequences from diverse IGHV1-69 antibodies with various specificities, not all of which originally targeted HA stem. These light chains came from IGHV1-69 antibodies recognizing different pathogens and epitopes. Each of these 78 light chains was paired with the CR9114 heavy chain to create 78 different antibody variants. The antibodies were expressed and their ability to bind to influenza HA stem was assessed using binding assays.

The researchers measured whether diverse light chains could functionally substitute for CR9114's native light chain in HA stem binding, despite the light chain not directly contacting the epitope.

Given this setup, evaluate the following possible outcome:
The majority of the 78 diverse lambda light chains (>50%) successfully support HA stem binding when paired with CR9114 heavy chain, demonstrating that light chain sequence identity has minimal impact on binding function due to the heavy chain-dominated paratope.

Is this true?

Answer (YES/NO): NO